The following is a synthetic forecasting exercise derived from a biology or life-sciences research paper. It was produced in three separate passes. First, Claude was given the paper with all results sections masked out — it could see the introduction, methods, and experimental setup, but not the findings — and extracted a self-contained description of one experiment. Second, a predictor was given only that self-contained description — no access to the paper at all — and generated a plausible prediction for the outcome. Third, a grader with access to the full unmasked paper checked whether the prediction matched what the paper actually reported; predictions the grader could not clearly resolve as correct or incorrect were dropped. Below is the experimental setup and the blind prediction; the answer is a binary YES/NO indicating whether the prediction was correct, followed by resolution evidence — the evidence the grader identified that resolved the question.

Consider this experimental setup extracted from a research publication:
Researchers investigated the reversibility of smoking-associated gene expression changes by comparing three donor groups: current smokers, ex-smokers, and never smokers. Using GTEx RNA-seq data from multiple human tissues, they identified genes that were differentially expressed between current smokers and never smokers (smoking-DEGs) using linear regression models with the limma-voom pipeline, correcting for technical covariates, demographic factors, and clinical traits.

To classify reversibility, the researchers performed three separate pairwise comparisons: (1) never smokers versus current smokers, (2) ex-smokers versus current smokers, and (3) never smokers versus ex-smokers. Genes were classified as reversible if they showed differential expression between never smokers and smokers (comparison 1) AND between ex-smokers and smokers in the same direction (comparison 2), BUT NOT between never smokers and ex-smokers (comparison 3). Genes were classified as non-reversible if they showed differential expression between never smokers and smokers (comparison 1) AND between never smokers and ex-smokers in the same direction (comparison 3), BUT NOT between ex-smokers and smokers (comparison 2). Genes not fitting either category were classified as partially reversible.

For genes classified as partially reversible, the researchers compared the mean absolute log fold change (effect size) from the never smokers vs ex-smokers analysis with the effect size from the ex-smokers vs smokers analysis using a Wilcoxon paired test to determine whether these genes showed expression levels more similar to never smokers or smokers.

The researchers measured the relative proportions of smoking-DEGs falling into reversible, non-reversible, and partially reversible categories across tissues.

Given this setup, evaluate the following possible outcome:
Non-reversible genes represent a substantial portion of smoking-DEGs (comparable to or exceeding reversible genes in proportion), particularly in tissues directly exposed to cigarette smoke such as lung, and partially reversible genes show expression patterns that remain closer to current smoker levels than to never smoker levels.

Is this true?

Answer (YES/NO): NO